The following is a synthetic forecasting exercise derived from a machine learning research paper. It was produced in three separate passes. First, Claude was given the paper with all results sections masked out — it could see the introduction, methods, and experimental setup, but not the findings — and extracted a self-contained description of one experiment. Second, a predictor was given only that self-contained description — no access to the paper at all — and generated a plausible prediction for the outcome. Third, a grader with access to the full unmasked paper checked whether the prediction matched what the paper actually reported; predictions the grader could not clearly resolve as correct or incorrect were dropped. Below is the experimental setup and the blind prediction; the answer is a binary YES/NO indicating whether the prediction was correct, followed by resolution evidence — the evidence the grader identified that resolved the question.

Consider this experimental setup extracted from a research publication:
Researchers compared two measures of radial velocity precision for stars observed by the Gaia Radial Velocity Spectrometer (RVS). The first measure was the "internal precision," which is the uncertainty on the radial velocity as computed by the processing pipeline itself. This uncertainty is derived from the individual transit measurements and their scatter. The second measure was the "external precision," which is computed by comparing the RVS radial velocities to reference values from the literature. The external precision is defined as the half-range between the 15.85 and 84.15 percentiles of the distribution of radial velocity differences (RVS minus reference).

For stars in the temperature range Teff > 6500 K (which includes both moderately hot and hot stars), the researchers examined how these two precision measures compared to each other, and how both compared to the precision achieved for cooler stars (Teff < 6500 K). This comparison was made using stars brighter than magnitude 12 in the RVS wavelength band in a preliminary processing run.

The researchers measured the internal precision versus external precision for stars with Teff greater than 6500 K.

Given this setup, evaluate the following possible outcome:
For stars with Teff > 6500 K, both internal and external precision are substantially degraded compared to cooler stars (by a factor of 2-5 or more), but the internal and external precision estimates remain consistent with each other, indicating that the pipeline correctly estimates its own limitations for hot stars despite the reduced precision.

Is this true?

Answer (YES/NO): NO